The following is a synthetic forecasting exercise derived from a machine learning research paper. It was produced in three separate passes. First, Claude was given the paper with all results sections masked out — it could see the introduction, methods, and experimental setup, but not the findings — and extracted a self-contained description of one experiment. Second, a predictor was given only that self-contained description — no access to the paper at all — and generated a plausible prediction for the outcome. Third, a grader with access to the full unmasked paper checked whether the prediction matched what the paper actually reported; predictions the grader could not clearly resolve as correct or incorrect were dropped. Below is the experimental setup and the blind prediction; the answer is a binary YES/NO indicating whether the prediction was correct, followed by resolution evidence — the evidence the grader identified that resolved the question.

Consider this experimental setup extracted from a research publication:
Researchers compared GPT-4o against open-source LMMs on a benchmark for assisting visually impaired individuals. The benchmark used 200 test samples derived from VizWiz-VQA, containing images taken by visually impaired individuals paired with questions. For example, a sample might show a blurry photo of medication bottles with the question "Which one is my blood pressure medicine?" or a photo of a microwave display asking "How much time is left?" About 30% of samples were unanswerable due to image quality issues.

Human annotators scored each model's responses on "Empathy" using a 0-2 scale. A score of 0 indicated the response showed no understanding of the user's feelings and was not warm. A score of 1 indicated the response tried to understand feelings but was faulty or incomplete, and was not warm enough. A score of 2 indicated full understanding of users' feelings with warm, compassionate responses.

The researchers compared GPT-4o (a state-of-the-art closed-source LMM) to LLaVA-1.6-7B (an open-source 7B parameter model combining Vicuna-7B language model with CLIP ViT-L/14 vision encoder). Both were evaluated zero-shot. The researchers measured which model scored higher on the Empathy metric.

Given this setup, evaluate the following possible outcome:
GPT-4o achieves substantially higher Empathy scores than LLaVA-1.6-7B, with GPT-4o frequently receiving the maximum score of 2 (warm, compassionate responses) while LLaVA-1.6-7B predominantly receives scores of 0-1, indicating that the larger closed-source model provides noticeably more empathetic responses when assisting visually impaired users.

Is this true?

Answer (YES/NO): NO